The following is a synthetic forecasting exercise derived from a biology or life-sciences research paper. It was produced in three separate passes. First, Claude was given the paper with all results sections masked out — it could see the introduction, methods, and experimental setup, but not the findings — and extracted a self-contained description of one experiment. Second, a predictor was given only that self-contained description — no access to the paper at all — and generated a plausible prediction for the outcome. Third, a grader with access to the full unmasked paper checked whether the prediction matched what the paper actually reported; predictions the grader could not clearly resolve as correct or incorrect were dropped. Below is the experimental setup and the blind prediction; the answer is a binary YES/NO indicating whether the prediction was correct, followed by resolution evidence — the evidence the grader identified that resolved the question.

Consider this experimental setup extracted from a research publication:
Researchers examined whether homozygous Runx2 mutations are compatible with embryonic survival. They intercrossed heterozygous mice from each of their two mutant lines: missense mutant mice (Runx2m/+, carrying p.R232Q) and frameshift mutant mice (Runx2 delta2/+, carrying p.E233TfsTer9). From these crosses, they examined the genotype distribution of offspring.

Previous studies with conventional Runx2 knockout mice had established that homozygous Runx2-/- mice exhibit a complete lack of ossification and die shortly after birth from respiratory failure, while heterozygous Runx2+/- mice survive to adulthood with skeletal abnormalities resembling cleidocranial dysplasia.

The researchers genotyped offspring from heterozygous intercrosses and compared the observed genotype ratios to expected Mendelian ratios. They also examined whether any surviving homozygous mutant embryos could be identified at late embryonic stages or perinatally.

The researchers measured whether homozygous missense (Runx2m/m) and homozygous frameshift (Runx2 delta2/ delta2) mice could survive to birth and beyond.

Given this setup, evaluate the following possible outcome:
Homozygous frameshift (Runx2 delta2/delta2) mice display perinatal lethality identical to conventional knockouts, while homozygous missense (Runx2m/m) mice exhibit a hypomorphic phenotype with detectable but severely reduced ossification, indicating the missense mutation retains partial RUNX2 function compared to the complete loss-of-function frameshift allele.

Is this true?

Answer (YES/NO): NO